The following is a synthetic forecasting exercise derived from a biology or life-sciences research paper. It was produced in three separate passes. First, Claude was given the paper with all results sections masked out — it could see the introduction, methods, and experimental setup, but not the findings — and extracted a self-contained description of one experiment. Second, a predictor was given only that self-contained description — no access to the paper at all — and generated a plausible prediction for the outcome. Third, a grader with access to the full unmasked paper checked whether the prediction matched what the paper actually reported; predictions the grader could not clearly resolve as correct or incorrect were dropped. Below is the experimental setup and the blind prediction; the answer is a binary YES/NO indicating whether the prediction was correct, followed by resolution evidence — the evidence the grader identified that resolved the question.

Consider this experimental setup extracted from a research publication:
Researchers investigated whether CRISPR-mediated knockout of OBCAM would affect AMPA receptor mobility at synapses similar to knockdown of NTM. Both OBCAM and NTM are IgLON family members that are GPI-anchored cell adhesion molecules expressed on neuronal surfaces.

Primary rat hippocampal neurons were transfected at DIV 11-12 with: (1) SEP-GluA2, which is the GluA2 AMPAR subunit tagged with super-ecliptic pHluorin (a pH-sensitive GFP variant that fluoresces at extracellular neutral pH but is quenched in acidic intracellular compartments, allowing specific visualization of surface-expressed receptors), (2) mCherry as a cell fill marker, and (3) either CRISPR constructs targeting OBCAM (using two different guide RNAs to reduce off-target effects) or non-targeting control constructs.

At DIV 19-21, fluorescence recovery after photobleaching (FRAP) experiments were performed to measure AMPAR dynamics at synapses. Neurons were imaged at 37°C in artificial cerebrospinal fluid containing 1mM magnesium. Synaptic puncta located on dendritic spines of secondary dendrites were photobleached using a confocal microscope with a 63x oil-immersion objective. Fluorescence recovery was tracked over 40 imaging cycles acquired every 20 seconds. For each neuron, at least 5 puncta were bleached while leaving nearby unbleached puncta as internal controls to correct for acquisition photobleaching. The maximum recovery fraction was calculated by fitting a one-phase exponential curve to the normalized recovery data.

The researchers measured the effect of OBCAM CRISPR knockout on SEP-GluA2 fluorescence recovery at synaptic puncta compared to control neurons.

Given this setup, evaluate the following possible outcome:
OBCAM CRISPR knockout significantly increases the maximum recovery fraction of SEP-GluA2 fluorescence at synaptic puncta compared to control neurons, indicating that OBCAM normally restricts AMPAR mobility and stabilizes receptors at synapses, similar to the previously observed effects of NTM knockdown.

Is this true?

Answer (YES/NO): NO